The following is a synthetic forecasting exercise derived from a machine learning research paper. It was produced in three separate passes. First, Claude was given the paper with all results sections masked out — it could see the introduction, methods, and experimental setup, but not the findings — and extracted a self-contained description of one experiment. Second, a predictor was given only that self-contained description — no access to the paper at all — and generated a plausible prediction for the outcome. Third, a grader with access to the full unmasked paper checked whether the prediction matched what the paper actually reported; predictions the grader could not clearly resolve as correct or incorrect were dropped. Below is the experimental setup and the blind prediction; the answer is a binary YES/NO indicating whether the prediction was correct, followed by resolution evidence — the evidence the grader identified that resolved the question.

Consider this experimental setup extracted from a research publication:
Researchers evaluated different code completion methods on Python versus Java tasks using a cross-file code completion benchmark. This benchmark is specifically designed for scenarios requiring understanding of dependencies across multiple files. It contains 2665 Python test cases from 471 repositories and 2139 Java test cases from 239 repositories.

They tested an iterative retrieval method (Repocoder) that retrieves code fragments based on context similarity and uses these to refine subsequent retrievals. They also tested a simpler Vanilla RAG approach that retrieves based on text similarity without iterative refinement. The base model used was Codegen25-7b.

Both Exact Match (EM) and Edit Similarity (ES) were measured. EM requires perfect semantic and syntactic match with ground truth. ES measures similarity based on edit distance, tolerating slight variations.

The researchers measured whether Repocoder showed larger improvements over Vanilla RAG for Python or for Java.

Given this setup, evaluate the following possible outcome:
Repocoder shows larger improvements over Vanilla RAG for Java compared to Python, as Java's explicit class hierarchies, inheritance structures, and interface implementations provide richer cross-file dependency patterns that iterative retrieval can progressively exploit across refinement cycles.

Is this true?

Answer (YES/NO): NO